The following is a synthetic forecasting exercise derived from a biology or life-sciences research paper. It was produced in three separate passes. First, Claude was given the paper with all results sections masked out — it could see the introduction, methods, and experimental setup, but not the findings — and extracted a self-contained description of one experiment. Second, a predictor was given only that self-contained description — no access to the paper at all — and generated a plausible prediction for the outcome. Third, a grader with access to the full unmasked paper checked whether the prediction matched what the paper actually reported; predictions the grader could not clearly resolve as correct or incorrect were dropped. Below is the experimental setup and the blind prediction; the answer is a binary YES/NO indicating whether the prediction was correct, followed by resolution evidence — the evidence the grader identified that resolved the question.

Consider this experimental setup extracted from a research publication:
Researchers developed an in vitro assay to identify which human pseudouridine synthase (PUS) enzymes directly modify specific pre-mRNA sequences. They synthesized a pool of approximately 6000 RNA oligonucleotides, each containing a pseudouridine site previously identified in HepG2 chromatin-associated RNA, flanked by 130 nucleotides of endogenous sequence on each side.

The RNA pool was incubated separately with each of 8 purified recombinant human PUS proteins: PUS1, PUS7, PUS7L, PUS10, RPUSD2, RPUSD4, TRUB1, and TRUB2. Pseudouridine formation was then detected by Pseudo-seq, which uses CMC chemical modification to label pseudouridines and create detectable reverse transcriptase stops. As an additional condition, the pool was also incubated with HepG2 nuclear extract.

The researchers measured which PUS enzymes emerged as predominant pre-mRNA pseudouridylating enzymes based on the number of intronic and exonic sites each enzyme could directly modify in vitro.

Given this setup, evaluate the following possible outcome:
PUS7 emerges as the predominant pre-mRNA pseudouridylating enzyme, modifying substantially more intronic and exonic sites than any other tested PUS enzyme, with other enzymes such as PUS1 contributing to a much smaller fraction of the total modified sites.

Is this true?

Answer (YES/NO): NO